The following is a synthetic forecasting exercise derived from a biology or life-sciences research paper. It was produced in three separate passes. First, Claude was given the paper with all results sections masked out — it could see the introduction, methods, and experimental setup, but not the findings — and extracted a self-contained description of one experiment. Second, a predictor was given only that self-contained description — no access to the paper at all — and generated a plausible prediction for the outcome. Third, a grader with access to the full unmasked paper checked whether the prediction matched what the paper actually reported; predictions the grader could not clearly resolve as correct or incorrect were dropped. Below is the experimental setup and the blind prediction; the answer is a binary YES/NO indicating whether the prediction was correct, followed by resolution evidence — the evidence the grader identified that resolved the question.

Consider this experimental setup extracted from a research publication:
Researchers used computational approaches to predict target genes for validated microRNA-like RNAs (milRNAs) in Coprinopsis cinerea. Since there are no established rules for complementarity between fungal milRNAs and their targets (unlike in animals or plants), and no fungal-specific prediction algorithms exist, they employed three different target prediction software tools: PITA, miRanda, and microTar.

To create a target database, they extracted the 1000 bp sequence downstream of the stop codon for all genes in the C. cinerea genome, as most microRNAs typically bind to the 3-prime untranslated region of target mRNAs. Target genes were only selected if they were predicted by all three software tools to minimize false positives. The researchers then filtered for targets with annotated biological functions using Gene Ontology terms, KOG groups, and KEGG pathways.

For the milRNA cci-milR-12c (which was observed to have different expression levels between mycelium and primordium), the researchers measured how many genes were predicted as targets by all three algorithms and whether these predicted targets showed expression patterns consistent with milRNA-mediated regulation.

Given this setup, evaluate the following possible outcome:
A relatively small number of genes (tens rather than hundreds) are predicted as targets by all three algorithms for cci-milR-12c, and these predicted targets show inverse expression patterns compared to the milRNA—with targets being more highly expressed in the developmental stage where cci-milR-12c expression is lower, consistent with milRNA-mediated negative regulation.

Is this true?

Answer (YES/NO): NO